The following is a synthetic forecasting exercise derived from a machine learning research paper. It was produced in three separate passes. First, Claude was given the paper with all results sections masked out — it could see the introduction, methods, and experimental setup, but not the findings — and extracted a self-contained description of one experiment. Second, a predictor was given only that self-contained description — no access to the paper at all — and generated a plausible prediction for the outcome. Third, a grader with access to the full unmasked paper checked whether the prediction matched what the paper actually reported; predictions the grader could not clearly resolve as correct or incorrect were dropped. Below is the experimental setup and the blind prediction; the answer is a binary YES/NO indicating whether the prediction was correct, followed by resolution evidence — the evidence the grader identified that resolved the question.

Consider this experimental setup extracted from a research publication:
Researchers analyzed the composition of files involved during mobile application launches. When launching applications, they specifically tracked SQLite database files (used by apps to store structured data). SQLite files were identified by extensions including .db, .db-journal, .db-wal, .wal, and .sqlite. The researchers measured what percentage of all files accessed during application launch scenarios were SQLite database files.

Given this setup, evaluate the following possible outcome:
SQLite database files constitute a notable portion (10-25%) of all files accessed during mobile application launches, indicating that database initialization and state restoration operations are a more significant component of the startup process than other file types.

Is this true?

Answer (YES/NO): NO